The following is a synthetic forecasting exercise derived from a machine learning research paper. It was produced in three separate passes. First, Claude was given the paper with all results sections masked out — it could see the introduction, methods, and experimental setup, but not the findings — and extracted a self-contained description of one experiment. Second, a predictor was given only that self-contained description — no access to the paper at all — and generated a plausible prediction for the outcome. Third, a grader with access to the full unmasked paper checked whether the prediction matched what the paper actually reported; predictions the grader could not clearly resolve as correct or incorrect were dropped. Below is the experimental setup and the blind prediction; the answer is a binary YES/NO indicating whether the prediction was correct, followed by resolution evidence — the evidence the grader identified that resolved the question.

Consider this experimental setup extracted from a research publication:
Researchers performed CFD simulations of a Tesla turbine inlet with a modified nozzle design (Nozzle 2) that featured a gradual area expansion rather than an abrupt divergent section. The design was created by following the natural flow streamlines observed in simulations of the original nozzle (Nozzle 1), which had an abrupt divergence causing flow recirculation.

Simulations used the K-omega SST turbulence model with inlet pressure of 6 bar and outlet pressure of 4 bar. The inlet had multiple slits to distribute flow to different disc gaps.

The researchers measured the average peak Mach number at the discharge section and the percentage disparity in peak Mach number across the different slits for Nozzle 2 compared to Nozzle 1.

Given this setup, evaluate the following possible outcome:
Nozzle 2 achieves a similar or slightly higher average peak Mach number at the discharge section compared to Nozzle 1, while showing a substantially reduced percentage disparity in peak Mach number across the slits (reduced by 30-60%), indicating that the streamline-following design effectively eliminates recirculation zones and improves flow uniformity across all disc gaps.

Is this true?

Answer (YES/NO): NO